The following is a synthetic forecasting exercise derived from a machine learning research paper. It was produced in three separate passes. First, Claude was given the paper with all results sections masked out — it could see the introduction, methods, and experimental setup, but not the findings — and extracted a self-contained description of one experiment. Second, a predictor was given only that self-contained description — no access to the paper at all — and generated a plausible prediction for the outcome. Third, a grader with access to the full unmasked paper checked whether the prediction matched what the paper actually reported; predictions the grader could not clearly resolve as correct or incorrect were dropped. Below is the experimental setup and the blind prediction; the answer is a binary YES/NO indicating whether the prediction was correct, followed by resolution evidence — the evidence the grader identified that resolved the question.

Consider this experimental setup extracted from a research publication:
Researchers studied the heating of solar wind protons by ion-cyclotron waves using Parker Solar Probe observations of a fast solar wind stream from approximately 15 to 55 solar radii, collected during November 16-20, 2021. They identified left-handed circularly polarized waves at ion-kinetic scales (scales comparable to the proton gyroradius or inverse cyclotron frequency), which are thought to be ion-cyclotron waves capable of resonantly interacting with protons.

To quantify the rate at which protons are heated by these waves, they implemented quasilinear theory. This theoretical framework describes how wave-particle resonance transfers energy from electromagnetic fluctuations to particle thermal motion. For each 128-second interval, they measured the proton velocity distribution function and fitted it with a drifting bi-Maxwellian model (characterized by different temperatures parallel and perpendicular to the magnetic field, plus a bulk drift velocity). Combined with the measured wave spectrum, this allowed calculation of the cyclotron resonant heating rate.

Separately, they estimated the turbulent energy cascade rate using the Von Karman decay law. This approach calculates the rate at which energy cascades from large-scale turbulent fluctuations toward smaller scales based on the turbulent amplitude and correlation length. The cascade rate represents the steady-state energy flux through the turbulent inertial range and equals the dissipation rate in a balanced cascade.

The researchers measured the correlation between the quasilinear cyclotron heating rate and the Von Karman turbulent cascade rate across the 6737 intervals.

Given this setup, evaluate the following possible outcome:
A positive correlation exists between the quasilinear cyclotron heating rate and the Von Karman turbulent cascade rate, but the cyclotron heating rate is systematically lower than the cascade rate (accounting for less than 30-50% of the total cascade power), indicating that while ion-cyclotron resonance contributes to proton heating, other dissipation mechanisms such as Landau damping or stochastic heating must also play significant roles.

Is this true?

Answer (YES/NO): NO